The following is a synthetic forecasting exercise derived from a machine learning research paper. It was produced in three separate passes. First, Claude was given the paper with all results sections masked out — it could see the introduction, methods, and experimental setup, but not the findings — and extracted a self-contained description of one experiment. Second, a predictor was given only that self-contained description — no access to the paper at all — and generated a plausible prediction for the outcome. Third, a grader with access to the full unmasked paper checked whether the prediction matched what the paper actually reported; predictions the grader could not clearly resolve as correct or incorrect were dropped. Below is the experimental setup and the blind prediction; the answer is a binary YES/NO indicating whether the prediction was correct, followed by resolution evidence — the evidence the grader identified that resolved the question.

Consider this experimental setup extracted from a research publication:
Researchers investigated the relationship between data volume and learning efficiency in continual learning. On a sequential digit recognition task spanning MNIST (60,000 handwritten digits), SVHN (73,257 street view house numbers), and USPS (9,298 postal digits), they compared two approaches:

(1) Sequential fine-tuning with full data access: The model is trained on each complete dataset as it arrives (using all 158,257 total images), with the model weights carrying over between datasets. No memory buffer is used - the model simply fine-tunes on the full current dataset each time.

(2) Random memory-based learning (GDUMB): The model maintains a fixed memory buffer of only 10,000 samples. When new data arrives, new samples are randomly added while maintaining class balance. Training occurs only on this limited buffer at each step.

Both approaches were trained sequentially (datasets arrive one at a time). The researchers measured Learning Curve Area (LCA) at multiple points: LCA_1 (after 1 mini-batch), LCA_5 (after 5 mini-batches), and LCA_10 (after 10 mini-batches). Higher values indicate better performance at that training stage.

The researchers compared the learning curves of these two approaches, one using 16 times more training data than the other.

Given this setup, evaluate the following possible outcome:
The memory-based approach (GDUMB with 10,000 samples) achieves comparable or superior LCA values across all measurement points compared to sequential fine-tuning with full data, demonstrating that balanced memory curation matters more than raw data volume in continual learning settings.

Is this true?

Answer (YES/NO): NO